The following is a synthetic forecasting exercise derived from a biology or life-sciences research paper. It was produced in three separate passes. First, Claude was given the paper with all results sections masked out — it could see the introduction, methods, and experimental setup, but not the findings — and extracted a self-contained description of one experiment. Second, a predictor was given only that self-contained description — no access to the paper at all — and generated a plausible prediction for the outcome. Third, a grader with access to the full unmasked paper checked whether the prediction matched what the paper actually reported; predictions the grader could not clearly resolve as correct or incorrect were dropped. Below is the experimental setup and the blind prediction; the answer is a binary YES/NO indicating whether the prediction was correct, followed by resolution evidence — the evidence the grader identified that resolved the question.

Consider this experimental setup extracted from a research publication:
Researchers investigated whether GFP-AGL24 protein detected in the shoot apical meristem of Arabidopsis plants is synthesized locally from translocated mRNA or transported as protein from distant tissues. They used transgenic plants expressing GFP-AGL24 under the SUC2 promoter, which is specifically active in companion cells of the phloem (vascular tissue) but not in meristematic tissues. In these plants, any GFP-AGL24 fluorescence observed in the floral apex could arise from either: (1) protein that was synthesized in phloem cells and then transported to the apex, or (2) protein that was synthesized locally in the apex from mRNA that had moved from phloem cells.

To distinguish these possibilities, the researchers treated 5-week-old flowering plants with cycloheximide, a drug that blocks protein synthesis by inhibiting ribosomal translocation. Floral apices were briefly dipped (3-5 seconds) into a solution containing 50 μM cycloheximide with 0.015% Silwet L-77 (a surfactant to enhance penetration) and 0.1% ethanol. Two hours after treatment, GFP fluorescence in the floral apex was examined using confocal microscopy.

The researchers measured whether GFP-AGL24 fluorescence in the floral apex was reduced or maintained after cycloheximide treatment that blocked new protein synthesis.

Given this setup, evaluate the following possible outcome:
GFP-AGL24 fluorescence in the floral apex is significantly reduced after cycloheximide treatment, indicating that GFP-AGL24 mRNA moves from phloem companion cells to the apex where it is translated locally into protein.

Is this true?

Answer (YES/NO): YES